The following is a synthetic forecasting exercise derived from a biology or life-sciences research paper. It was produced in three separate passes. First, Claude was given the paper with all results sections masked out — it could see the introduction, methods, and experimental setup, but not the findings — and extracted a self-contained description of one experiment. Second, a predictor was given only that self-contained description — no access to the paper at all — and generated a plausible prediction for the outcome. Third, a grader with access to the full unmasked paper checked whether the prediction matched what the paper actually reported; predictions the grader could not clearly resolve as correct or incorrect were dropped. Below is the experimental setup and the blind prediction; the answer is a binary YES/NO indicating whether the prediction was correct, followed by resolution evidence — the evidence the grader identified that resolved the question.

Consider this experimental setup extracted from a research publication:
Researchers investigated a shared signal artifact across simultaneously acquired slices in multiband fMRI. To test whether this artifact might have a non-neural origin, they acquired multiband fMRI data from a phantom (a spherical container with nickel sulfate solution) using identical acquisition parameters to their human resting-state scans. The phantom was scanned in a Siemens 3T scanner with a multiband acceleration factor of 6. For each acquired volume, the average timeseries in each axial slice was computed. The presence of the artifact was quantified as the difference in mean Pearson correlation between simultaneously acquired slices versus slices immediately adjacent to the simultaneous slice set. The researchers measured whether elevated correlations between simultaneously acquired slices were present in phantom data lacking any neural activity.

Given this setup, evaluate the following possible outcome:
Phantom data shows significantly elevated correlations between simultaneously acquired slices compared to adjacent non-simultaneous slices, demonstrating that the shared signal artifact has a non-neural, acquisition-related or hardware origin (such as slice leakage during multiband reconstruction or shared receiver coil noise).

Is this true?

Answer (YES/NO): NO